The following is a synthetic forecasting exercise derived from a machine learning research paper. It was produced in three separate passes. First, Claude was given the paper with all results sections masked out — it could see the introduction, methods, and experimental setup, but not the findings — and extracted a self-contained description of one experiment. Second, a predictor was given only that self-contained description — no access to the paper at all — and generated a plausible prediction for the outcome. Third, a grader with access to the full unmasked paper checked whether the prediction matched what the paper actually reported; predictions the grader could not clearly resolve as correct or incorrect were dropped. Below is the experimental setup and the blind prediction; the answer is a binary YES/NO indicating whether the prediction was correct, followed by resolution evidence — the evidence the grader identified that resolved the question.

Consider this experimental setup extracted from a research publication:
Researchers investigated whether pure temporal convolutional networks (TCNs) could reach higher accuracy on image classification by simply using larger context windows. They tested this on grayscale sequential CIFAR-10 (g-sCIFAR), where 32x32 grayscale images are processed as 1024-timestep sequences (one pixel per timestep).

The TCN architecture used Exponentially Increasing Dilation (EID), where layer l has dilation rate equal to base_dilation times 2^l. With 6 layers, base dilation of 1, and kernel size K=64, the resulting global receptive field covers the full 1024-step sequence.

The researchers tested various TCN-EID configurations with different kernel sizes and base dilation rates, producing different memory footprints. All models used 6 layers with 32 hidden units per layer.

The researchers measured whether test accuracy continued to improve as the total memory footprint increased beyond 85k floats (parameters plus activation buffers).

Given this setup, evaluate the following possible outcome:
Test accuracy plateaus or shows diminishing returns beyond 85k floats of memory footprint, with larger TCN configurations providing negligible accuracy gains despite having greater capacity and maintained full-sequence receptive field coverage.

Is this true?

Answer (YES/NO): YES